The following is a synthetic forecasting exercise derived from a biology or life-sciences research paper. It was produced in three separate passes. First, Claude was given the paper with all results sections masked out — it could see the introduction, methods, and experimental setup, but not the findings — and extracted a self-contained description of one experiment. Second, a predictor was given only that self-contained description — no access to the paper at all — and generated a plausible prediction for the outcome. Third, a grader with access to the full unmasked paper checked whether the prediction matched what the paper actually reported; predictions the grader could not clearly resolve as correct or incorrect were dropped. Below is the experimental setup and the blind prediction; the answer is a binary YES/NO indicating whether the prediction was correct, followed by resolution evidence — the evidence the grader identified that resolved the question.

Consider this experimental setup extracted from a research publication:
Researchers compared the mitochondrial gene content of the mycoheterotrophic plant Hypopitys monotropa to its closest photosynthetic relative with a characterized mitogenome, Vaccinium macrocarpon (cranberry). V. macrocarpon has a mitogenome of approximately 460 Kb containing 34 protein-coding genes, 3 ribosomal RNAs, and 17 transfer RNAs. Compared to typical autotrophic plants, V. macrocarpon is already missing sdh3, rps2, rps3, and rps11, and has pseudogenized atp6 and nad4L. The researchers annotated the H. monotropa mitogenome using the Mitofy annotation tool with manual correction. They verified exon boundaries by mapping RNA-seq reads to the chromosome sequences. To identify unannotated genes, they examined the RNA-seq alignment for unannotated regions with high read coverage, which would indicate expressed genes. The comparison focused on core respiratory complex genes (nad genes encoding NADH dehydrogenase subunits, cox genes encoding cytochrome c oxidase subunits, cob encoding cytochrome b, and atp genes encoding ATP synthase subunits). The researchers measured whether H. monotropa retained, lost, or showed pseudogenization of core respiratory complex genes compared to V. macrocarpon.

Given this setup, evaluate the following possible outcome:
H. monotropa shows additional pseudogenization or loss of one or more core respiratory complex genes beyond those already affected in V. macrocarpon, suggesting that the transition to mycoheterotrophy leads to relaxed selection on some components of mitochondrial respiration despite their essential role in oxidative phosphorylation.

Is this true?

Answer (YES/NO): NO